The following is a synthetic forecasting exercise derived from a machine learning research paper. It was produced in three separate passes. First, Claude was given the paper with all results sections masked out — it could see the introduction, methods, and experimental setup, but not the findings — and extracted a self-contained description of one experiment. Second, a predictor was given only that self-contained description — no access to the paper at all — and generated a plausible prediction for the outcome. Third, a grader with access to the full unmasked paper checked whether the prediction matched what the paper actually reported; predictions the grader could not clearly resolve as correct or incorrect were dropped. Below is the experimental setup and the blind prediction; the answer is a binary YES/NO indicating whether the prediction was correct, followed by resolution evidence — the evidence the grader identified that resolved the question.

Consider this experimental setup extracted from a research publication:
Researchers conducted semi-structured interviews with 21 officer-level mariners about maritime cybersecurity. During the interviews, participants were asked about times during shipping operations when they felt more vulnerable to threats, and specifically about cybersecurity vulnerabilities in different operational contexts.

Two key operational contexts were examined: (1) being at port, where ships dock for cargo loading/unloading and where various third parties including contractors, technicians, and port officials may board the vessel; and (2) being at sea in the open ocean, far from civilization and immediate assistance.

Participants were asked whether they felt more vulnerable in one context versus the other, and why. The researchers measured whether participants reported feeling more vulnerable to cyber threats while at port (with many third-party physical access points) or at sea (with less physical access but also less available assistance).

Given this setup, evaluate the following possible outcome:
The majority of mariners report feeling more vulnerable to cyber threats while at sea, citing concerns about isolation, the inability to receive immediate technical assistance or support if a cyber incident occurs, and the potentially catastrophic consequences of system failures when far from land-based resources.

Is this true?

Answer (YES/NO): NO